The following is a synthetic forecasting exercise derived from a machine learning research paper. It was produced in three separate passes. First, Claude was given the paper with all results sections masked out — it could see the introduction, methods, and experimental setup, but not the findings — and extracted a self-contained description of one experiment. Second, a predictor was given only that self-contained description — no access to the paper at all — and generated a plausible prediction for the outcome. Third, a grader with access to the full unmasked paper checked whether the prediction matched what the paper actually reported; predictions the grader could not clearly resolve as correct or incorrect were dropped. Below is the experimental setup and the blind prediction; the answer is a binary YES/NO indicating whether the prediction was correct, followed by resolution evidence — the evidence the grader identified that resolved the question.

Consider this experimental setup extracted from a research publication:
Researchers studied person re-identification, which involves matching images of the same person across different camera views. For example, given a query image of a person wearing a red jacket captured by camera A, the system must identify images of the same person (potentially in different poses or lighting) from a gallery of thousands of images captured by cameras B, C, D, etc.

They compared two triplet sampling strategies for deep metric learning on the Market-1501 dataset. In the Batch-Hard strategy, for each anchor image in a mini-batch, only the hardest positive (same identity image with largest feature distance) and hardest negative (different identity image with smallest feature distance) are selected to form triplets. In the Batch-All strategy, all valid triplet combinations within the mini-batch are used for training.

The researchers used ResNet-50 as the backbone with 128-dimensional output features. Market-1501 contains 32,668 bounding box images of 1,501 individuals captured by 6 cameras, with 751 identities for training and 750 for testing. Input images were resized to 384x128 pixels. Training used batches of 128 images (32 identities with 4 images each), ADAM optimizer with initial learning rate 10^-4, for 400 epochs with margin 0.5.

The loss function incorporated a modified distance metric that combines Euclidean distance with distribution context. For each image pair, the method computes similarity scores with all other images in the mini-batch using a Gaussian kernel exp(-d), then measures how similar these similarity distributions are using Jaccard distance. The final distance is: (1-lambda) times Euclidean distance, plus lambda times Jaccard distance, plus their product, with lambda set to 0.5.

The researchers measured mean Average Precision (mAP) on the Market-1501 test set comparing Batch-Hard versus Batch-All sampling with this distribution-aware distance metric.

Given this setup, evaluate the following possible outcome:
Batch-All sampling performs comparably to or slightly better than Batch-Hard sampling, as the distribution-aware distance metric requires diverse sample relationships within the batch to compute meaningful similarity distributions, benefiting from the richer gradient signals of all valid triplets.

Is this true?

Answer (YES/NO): NO